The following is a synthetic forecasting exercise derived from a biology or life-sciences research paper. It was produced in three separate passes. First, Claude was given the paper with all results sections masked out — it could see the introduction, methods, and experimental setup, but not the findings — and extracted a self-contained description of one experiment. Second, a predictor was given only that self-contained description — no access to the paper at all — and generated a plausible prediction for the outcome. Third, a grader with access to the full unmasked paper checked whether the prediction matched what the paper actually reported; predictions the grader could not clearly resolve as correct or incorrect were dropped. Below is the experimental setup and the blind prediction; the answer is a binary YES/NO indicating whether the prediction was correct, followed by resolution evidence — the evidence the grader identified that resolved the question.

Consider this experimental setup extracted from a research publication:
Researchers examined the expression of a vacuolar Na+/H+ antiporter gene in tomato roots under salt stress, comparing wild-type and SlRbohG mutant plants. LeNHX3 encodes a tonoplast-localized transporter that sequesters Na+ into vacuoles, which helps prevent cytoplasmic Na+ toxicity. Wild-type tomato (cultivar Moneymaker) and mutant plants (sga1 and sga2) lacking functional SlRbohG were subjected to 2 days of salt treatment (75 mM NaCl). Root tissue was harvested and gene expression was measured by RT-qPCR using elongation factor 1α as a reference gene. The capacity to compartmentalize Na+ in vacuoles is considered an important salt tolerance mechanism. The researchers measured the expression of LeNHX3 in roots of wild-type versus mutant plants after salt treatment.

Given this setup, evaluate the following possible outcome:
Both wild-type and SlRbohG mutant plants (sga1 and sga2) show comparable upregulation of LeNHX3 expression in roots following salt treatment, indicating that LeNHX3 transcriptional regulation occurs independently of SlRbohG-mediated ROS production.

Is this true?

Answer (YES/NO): NO